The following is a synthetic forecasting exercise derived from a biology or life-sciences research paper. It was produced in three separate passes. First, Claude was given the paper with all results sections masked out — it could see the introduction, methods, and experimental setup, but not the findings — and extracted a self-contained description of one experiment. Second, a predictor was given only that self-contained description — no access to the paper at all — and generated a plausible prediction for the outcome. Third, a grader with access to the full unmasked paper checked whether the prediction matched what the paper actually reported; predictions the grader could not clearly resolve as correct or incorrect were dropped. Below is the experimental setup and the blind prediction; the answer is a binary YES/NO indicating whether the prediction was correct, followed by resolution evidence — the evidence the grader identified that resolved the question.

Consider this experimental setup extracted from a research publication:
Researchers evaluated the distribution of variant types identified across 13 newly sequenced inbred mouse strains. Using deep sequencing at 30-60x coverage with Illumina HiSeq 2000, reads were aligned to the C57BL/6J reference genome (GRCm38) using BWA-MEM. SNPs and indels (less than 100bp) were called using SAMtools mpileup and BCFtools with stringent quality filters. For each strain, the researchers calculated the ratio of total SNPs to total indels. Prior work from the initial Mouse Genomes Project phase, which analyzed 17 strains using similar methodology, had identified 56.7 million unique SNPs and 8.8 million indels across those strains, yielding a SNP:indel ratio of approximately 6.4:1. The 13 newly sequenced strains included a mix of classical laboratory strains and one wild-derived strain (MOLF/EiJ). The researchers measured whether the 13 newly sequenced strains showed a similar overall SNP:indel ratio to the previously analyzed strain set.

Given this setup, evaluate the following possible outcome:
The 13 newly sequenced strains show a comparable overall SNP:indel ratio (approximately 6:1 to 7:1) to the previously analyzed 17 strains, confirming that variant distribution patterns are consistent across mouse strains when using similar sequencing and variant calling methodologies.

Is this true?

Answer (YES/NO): NO